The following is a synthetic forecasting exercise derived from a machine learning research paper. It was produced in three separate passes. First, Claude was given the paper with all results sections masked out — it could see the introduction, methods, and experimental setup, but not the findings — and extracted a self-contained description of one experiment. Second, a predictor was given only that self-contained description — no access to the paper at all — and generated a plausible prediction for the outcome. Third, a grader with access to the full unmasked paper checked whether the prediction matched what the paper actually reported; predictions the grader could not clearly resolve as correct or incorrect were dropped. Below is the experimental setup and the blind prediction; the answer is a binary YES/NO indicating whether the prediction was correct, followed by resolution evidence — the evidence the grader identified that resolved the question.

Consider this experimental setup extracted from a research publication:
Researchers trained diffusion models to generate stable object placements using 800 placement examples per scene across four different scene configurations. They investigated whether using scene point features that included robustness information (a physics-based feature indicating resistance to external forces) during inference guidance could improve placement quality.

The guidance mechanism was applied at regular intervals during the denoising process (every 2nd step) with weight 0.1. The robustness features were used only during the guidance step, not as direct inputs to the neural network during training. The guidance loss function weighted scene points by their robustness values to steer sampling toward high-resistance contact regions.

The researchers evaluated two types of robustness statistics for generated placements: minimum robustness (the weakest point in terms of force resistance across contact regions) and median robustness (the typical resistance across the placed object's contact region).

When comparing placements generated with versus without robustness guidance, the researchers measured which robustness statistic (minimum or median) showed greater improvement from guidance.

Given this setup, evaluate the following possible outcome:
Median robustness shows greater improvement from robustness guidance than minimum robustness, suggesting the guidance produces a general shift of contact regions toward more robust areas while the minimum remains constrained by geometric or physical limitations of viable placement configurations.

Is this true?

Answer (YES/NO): NO